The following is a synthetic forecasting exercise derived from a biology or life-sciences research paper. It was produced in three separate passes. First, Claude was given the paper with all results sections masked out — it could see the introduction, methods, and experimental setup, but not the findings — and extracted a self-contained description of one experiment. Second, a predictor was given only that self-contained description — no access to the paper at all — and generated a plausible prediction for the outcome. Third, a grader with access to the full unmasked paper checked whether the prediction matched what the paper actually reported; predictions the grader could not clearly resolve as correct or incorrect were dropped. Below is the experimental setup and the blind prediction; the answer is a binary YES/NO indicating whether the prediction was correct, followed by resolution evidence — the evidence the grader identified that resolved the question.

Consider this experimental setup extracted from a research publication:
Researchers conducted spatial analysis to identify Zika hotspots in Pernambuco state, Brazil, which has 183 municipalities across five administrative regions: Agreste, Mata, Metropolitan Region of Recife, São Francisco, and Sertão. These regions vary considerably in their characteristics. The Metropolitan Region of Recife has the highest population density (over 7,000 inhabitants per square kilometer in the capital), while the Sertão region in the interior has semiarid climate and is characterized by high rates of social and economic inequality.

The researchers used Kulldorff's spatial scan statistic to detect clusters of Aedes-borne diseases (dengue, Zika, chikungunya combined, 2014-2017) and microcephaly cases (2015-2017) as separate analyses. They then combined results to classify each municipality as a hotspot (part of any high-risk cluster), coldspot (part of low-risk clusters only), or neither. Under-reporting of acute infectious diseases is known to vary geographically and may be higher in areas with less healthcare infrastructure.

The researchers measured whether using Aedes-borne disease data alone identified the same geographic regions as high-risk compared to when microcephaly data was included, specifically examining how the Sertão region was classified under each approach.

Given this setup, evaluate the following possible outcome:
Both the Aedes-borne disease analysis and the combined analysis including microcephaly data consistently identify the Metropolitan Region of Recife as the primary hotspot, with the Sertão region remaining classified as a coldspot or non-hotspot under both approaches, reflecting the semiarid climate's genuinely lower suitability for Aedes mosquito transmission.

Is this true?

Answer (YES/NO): NO